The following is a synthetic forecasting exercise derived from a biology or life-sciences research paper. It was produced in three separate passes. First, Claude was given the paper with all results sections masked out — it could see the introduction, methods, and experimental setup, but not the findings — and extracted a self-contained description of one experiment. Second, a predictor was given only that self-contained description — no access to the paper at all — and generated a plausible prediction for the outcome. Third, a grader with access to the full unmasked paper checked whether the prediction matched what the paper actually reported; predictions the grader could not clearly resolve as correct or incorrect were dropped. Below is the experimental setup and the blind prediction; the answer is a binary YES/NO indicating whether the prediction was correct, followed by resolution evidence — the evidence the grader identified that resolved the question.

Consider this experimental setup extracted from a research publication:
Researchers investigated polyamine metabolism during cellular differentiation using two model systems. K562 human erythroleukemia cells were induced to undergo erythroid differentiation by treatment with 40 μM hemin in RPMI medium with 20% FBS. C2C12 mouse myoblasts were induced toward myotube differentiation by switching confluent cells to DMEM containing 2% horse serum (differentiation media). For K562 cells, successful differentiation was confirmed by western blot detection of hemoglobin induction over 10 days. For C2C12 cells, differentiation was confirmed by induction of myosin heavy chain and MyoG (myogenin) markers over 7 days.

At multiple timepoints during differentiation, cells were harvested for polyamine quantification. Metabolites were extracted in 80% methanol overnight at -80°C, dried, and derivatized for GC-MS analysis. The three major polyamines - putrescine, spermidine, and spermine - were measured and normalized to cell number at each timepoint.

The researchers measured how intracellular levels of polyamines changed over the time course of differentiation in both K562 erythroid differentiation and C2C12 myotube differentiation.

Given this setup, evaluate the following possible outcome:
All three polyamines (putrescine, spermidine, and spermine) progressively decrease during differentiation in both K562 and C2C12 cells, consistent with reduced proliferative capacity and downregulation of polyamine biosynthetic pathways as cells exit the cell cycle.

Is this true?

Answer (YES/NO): NO